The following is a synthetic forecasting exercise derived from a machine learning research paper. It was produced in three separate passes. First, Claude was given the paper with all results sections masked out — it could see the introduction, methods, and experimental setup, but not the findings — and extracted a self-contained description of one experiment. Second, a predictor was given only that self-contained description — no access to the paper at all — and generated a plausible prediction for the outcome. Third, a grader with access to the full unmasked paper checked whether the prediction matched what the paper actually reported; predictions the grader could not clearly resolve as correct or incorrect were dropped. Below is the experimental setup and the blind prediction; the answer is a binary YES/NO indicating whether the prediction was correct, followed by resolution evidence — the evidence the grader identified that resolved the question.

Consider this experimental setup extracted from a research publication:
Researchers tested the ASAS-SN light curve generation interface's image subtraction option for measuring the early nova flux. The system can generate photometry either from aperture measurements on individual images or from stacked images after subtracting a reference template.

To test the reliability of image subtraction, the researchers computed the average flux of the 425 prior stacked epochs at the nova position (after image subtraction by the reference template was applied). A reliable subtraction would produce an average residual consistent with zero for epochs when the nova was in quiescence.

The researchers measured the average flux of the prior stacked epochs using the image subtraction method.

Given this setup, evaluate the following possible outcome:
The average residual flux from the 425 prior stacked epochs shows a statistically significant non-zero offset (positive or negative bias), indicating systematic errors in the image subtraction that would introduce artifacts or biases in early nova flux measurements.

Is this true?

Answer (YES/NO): YES